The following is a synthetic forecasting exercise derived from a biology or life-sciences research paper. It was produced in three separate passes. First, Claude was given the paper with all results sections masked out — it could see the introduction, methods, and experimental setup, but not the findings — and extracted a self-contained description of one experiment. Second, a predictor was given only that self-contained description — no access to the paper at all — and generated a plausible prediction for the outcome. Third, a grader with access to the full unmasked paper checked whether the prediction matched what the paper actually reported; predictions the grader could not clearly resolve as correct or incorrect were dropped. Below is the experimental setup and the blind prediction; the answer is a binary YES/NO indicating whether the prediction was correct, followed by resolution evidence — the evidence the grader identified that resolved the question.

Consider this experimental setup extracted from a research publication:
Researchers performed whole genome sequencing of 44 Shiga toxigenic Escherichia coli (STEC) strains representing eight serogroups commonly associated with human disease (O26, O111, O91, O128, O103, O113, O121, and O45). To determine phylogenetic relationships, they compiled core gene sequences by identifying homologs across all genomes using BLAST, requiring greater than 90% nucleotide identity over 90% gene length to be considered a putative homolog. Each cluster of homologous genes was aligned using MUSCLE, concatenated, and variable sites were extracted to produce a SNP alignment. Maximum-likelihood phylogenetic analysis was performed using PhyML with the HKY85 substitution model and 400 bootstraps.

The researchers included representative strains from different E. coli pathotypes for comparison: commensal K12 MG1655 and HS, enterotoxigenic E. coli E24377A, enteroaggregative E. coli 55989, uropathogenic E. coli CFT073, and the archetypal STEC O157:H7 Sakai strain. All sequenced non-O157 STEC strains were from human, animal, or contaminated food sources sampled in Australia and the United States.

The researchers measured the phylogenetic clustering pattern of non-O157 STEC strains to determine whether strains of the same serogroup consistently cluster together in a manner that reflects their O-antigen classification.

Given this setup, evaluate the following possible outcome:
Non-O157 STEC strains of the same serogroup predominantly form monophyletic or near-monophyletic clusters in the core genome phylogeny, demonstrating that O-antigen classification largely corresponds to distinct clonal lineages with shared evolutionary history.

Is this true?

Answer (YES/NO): NO